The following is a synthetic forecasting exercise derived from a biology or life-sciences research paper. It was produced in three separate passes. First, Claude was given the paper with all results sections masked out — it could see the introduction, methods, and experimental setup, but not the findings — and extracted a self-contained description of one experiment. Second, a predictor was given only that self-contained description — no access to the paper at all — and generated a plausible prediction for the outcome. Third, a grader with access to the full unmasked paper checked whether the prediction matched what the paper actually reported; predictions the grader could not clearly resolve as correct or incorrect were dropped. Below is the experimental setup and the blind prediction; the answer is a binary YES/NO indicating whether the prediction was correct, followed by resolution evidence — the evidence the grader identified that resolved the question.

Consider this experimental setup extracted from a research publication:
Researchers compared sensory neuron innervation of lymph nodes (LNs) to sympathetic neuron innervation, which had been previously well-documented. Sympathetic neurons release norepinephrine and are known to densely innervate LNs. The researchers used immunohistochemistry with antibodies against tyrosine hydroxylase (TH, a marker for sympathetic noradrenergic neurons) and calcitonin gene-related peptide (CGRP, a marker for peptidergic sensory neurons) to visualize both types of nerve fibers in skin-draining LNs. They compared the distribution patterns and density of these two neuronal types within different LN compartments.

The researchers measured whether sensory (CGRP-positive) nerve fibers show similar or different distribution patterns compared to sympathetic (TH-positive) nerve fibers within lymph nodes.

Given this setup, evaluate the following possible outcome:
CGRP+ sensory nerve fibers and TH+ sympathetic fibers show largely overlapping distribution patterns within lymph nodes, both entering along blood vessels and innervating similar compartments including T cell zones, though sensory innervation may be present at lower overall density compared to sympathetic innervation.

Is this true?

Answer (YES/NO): NO